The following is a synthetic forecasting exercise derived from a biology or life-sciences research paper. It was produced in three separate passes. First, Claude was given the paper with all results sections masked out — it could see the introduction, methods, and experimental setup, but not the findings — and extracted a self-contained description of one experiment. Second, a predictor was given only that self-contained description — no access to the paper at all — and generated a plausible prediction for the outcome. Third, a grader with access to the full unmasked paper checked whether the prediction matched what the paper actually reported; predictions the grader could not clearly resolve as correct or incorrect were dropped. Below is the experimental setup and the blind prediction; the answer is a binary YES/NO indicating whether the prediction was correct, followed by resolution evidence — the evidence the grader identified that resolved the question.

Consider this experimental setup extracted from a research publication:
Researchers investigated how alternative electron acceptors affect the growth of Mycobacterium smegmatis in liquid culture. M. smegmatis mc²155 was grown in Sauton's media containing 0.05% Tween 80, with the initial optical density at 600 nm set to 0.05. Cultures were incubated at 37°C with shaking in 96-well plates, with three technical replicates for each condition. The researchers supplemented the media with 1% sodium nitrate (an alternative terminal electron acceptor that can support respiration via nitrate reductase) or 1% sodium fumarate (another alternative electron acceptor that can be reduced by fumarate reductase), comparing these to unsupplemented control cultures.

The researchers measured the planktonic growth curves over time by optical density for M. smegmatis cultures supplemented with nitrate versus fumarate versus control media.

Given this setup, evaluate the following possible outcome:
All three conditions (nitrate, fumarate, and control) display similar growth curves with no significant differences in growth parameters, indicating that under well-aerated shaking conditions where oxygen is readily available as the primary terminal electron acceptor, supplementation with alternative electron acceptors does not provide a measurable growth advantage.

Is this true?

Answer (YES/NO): YES